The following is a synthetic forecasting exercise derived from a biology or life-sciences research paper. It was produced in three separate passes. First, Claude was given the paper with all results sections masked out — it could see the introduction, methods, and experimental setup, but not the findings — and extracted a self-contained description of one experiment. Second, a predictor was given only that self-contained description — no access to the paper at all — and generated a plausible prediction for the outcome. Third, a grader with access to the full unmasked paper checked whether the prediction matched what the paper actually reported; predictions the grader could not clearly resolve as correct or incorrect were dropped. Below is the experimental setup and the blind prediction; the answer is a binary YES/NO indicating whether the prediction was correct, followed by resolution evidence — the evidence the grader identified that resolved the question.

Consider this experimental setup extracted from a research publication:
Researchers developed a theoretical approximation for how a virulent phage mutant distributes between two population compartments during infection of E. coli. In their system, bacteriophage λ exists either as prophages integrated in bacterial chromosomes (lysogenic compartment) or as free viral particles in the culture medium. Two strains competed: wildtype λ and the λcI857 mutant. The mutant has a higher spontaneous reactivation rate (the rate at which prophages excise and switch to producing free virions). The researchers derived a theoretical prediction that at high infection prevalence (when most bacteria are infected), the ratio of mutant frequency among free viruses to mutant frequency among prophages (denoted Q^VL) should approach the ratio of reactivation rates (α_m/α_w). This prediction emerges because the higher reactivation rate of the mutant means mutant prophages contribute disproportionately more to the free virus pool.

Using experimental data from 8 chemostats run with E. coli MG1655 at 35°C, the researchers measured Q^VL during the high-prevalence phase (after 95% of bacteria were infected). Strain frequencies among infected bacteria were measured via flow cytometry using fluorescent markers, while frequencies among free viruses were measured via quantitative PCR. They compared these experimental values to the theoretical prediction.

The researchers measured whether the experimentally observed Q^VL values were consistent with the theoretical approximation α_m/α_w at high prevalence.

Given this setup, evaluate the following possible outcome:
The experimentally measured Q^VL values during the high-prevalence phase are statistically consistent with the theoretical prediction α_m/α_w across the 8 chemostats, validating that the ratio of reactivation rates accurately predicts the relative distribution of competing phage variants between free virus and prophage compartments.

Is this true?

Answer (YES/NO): YES